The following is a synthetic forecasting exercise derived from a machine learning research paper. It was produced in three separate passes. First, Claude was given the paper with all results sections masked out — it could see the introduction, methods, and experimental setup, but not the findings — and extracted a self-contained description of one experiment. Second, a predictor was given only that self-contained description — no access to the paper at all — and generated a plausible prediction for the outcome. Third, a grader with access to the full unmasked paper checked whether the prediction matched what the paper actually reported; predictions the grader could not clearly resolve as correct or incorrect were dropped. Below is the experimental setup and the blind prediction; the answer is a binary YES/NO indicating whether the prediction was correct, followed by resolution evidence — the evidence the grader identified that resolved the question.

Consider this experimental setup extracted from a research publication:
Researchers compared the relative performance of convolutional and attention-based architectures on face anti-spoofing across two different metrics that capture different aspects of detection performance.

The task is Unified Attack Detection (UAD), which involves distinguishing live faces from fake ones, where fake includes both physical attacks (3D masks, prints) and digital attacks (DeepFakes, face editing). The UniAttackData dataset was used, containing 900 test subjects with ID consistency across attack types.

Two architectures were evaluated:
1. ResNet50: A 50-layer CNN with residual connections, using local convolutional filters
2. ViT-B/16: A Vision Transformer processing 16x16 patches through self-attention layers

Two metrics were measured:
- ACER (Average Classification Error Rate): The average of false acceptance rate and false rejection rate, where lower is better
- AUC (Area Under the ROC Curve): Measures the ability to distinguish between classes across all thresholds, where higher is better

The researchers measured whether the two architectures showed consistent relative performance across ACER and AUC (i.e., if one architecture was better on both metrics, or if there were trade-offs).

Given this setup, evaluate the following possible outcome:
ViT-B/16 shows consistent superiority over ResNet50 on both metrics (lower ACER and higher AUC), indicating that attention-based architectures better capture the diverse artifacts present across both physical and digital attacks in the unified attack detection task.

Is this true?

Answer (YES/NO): NO